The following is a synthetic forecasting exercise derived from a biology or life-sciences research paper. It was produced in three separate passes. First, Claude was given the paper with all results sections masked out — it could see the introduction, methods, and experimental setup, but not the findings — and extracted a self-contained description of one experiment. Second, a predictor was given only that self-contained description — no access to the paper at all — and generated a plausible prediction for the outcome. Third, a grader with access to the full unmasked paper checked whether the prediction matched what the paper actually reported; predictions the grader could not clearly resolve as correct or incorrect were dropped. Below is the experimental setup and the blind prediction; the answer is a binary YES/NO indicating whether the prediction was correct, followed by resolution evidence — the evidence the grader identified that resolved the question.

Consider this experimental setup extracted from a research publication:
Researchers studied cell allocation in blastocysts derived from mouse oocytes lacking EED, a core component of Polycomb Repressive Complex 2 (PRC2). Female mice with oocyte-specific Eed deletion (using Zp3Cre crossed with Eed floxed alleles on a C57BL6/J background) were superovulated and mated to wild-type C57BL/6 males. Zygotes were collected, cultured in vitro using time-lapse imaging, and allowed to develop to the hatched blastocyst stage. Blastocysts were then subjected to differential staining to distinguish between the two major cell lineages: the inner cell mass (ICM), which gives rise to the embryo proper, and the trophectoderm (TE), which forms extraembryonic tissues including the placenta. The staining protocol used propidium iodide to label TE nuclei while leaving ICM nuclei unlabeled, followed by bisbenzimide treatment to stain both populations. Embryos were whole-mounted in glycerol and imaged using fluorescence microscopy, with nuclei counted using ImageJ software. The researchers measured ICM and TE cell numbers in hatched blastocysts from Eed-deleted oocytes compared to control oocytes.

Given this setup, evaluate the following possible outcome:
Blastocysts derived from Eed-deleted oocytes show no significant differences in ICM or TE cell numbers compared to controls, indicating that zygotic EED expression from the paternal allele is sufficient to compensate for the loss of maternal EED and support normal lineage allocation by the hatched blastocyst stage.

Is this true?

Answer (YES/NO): NO